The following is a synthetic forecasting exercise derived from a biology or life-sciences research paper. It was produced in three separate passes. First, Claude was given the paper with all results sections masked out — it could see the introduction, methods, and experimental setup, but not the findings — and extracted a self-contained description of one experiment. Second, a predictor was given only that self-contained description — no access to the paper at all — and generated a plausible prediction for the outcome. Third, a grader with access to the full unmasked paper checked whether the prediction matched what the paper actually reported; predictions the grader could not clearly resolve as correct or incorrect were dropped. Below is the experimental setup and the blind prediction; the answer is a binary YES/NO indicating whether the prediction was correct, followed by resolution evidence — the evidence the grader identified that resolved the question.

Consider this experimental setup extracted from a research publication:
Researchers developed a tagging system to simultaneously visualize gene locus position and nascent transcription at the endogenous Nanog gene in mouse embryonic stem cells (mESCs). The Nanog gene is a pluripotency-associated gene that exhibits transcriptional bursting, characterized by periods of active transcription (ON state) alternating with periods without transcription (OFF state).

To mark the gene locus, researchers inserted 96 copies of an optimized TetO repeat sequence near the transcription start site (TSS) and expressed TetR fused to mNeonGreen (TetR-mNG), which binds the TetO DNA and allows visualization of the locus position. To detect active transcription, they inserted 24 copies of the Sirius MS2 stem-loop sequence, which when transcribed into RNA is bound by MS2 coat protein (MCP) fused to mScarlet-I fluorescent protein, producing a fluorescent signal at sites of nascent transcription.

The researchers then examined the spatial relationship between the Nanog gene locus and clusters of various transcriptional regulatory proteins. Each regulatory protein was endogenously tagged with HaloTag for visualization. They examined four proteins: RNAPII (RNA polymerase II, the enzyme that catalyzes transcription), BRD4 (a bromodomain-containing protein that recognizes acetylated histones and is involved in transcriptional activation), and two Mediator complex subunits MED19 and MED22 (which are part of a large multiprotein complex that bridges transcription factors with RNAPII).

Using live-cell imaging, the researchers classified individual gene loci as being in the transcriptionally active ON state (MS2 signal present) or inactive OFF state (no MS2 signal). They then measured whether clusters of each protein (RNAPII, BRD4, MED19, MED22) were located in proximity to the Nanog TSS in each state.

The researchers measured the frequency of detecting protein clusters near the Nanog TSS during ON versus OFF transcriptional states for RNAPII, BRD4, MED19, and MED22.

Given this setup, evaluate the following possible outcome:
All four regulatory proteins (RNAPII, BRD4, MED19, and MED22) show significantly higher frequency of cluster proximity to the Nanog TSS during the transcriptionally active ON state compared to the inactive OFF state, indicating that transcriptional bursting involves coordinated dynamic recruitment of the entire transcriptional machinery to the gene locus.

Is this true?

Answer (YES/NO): NO